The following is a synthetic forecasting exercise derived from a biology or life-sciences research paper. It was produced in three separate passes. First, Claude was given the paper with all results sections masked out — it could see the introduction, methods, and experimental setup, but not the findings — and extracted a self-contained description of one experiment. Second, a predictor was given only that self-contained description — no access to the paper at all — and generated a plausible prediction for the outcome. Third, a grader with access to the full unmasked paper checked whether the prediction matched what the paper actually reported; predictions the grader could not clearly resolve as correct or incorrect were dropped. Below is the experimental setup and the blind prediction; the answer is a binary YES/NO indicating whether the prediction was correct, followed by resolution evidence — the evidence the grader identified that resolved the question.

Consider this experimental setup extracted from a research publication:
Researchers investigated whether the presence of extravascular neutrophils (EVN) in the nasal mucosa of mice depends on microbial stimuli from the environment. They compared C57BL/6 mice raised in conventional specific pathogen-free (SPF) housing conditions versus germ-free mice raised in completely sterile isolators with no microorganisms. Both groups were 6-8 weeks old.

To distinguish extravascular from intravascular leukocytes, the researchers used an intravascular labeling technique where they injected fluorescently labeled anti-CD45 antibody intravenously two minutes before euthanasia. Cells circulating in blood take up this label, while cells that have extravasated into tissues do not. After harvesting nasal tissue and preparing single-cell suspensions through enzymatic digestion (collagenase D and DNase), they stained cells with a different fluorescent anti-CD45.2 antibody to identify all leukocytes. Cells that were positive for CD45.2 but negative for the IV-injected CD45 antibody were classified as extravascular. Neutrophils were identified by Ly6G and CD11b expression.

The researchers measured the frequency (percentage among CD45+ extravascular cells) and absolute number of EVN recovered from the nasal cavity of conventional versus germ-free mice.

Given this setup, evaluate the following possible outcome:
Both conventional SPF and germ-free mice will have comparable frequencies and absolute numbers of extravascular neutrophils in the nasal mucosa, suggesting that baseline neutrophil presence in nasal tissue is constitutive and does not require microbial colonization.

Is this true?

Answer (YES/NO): YES